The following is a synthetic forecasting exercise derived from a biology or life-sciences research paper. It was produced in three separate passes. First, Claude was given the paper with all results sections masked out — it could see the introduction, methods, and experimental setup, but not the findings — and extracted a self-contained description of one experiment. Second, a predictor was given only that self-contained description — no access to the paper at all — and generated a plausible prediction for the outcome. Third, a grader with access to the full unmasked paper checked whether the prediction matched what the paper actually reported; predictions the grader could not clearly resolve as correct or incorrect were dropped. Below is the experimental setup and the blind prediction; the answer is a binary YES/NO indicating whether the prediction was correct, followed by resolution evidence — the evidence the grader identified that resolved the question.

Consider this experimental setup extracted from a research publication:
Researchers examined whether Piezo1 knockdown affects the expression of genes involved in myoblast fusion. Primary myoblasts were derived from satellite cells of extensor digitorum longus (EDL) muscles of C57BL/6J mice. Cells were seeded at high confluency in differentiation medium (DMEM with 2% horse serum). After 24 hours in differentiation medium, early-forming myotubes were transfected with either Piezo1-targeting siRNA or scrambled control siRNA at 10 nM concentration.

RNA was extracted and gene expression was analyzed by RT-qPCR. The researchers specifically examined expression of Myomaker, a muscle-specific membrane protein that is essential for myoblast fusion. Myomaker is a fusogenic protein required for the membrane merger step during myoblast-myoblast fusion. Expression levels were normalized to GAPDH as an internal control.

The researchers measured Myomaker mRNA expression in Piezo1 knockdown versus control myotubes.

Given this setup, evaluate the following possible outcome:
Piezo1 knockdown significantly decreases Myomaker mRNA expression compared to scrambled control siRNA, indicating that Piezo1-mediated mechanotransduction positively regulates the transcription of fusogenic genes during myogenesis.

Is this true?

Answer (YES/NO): YES